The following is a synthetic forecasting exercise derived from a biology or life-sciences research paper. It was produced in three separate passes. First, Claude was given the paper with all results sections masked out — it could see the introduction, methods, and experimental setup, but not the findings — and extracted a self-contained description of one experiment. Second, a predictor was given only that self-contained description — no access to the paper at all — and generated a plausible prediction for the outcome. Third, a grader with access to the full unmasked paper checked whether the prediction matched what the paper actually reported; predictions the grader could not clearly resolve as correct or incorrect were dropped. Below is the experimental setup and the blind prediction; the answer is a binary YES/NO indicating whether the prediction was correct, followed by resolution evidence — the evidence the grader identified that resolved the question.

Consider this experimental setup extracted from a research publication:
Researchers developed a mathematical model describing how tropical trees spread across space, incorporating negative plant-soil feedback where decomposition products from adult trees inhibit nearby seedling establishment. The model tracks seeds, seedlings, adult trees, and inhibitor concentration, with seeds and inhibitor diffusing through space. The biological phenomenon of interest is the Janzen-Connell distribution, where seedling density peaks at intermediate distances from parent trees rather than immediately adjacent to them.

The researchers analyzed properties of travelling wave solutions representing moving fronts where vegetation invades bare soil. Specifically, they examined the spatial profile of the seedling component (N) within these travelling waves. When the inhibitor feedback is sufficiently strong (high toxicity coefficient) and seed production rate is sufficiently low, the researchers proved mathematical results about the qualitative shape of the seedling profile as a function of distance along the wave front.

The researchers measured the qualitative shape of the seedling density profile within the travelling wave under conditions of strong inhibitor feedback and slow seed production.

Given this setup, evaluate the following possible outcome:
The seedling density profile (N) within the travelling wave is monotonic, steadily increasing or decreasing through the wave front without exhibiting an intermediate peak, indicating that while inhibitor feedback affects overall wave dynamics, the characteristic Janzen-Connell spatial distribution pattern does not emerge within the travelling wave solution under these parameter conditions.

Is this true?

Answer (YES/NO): NO